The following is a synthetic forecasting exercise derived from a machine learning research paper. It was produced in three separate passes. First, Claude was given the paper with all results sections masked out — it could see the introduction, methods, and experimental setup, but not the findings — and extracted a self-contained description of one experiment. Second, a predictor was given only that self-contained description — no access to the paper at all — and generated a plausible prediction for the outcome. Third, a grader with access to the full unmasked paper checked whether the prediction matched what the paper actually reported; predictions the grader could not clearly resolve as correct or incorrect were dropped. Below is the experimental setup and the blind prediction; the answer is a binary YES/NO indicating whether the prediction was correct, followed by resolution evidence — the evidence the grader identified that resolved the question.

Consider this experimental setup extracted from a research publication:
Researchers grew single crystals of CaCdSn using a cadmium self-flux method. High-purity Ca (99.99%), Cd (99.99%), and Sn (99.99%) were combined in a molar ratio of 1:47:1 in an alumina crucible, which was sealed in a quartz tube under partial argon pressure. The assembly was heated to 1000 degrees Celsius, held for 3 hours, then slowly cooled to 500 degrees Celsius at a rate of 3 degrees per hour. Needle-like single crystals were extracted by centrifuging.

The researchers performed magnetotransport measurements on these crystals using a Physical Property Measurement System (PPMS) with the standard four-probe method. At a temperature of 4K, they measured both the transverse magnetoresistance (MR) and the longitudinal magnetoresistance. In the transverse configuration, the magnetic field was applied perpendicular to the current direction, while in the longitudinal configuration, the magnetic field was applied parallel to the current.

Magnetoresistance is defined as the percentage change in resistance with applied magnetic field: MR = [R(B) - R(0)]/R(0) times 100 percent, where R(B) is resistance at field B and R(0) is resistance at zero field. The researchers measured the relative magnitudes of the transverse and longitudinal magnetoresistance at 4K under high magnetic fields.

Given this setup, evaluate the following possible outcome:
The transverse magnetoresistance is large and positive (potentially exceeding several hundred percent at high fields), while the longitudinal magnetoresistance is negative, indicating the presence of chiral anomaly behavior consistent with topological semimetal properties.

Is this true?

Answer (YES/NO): NO